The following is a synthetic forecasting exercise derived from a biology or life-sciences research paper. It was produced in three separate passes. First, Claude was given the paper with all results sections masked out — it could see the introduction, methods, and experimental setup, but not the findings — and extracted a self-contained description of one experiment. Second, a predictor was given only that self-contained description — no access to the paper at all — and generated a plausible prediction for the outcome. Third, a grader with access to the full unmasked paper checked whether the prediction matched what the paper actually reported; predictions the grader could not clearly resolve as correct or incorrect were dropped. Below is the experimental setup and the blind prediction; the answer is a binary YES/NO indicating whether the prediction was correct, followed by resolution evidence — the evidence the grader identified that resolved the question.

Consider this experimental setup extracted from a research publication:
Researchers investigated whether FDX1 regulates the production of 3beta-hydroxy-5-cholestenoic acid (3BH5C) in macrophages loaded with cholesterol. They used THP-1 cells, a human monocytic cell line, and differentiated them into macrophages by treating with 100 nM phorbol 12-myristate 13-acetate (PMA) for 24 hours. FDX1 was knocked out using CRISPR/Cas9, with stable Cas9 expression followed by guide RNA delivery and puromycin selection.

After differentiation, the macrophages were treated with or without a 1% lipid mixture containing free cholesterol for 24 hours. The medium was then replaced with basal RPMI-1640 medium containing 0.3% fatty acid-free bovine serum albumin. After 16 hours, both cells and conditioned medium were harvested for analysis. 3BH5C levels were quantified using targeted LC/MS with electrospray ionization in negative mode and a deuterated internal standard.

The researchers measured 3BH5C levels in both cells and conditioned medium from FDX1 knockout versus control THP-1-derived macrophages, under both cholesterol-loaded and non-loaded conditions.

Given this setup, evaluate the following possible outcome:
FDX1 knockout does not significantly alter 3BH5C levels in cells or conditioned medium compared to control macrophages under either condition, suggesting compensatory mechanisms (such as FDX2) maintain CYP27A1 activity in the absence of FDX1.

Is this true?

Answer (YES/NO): NO